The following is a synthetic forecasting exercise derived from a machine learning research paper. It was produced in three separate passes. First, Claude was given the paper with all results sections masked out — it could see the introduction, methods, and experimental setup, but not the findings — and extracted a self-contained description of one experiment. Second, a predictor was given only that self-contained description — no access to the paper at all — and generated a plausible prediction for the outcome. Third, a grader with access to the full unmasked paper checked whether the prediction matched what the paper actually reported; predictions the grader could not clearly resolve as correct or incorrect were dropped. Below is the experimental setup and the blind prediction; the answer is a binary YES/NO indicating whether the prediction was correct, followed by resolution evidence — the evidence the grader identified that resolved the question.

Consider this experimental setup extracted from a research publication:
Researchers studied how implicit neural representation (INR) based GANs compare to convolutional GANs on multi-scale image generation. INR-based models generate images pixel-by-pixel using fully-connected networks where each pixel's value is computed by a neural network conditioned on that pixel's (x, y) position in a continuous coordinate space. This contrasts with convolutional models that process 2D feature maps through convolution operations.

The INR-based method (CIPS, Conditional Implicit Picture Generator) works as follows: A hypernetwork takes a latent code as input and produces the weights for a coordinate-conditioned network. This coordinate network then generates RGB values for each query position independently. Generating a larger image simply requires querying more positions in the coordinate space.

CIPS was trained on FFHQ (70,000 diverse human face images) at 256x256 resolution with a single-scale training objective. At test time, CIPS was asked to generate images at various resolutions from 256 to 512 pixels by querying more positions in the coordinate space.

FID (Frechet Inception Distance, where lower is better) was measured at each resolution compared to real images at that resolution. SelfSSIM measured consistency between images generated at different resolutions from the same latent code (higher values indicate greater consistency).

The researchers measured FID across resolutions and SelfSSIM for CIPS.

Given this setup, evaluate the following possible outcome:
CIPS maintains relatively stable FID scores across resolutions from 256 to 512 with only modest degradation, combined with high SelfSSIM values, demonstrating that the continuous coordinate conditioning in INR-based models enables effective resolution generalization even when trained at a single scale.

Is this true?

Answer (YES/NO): NO